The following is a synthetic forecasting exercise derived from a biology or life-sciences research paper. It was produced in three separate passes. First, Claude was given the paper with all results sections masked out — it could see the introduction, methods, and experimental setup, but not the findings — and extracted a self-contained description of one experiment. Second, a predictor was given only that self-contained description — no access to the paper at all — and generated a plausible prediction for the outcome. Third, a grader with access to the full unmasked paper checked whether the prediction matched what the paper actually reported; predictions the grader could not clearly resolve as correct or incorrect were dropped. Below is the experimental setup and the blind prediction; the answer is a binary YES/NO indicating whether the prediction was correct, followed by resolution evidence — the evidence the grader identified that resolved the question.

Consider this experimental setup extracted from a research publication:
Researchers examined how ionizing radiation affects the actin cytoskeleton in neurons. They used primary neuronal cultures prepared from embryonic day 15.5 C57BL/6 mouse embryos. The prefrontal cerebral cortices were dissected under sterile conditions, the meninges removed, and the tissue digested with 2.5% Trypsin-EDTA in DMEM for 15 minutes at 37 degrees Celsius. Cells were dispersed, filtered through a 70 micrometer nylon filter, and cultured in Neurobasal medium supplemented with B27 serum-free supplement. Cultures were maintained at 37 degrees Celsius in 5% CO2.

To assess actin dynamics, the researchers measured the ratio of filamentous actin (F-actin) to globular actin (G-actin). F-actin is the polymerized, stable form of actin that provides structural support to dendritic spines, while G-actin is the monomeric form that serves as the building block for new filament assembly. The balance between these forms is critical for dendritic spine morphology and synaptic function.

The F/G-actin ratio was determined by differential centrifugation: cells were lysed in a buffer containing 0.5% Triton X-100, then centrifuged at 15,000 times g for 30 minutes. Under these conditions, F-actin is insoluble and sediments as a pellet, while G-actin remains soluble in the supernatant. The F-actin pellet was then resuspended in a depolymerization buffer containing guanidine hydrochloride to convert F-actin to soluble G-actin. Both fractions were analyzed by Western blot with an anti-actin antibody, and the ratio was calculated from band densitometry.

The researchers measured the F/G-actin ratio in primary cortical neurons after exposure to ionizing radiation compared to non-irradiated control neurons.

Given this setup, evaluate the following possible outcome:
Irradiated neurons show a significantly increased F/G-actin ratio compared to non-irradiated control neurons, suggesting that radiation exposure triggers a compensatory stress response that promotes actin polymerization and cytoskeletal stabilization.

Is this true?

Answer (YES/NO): NO